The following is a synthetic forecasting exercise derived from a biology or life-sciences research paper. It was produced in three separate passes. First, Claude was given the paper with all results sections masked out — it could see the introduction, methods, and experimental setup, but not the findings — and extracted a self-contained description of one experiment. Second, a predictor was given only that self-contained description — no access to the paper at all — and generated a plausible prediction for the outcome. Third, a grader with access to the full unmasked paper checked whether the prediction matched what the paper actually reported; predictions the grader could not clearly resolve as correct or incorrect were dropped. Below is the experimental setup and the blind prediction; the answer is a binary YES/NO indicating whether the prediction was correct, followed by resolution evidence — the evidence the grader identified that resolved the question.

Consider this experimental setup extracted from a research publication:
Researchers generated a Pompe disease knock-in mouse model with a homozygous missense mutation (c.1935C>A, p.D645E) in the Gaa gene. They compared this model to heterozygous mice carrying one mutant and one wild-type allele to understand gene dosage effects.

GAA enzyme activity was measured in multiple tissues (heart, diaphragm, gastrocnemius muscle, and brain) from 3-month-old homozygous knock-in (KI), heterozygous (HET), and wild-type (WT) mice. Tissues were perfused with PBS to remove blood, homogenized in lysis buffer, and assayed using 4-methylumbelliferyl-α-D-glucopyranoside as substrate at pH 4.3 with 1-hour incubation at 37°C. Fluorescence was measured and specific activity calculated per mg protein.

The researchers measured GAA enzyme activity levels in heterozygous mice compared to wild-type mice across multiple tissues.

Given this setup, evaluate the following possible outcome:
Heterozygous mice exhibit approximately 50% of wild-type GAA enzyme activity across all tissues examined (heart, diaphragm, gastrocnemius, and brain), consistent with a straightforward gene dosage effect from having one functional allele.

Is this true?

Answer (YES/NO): YES